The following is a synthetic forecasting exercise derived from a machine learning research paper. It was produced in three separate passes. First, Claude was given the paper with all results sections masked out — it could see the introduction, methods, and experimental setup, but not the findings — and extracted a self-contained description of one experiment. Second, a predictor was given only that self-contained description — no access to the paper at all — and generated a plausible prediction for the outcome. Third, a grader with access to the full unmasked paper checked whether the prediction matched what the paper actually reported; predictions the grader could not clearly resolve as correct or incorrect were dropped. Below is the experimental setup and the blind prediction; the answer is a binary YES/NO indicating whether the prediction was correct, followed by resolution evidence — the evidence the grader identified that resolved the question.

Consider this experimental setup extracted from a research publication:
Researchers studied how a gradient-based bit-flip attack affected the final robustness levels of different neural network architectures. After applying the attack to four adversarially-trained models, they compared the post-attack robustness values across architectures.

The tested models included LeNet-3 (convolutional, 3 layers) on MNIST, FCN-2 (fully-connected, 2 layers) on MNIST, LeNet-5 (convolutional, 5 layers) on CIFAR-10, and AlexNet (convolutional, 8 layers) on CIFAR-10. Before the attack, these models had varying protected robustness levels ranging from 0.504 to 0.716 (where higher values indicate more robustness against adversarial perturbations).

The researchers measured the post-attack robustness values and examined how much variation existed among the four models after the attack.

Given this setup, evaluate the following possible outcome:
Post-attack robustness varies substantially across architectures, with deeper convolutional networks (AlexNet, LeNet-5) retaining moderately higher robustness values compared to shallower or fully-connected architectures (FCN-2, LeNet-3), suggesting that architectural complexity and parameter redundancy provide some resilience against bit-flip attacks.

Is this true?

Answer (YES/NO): NO